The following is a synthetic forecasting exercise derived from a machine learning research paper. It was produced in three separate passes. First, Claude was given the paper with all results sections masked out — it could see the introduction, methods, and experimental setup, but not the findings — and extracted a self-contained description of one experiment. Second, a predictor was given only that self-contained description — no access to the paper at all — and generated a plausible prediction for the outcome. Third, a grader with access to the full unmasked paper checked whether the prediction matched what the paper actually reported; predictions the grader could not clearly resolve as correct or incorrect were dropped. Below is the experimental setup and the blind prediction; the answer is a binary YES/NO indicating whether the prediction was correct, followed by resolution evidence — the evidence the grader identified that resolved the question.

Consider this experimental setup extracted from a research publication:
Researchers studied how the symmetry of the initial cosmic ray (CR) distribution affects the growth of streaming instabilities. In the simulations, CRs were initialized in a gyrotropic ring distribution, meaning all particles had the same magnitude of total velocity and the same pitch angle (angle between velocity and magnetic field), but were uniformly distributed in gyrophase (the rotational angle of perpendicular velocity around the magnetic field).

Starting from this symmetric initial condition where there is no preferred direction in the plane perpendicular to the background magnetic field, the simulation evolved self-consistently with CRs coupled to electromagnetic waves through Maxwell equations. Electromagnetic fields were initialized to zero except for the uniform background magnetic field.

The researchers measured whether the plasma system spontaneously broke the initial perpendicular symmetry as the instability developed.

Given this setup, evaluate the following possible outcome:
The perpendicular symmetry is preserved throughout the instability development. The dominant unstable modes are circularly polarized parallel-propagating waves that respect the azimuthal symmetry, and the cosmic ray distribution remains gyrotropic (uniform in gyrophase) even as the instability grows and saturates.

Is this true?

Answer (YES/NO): NO